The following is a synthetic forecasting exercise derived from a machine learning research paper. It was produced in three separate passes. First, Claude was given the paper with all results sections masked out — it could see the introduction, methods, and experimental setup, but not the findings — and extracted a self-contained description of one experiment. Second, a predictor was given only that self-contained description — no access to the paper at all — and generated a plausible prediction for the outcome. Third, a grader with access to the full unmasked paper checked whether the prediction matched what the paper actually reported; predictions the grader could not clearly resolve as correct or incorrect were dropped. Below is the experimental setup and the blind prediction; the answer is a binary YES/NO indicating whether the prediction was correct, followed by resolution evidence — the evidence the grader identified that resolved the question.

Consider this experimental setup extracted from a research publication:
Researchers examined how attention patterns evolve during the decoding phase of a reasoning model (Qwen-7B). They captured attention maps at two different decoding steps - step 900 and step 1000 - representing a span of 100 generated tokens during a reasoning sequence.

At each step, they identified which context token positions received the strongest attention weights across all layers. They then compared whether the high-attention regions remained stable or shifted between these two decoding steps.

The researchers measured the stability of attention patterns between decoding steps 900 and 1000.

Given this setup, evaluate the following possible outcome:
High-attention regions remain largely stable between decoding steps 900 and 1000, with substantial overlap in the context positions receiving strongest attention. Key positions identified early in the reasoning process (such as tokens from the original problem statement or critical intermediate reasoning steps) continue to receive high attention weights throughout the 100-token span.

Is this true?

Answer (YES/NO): NO